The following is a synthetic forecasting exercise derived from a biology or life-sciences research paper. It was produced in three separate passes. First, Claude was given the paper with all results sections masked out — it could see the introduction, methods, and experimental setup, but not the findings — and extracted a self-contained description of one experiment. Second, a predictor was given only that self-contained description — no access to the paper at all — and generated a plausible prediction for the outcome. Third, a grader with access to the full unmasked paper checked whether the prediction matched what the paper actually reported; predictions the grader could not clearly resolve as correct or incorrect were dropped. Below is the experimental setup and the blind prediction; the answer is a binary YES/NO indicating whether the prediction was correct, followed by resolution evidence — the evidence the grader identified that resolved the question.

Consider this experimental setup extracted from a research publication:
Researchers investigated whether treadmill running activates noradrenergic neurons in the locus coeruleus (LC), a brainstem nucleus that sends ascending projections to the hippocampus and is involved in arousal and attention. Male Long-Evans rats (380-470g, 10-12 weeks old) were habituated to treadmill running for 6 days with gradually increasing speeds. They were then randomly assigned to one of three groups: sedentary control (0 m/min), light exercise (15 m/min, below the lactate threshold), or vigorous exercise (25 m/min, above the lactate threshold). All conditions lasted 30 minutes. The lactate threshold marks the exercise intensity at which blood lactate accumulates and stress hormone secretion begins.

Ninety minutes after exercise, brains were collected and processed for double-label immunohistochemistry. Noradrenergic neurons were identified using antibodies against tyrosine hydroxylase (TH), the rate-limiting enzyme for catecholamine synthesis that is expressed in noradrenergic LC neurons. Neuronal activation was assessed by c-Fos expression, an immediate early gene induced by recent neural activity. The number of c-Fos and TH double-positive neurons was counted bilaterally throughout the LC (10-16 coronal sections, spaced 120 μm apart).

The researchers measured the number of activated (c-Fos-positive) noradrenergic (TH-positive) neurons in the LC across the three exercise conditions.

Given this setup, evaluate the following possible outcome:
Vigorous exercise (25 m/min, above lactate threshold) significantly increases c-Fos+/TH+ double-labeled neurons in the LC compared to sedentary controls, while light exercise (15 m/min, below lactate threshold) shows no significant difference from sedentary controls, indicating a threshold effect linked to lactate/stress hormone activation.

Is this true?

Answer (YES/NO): NO